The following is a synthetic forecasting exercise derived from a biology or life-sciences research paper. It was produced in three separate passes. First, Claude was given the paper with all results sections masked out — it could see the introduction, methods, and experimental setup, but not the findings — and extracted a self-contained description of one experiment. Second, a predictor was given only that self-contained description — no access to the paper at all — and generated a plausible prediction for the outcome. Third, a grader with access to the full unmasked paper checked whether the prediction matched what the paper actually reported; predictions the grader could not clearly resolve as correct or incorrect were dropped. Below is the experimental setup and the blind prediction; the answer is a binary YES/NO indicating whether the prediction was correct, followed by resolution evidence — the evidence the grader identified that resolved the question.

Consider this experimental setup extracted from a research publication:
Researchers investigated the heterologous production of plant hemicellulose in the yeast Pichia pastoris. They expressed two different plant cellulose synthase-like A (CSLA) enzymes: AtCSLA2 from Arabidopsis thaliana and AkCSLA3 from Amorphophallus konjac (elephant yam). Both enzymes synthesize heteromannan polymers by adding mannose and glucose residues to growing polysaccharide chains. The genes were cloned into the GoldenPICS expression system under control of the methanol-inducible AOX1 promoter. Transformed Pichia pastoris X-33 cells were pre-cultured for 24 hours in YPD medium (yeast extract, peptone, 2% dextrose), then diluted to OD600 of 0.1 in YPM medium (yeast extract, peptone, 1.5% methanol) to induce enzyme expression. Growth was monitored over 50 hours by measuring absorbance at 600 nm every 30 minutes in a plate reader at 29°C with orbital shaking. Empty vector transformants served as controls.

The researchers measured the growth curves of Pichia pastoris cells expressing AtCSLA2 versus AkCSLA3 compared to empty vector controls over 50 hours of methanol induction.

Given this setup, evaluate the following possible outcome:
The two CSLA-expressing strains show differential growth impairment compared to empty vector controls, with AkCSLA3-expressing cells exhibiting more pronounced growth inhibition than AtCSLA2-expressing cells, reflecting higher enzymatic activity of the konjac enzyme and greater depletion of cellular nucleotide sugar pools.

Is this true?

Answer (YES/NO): NO